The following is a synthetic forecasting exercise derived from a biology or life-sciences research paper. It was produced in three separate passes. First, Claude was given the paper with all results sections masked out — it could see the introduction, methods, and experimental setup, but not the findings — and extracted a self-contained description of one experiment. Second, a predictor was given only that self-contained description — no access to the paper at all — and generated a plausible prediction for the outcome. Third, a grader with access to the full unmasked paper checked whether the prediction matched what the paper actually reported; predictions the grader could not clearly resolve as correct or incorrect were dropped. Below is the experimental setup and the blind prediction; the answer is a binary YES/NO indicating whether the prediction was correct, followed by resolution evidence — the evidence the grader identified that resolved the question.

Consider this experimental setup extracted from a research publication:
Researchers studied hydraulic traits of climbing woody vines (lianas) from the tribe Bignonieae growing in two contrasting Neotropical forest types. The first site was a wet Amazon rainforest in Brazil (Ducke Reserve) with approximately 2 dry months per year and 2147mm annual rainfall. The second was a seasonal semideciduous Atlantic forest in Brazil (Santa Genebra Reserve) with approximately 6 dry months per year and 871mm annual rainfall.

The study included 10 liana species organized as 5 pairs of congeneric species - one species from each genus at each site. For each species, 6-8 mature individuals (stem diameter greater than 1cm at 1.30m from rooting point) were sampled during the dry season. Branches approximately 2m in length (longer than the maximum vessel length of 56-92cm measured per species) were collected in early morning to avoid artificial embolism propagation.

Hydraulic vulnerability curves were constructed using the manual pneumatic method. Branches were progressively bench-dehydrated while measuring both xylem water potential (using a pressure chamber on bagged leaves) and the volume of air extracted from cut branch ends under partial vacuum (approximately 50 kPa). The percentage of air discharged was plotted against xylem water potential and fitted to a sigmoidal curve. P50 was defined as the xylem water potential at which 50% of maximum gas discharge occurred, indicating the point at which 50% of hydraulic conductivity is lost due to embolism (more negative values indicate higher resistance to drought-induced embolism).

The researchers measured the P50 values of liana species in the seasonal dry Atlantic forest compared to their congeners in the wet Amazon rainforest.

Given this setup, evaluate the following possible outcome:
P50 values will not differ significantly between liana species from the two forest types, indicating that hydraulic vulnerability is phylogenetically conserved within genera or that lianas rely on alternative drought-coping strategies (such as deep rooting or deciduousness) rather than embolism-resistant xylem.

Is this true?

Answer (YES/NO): NO